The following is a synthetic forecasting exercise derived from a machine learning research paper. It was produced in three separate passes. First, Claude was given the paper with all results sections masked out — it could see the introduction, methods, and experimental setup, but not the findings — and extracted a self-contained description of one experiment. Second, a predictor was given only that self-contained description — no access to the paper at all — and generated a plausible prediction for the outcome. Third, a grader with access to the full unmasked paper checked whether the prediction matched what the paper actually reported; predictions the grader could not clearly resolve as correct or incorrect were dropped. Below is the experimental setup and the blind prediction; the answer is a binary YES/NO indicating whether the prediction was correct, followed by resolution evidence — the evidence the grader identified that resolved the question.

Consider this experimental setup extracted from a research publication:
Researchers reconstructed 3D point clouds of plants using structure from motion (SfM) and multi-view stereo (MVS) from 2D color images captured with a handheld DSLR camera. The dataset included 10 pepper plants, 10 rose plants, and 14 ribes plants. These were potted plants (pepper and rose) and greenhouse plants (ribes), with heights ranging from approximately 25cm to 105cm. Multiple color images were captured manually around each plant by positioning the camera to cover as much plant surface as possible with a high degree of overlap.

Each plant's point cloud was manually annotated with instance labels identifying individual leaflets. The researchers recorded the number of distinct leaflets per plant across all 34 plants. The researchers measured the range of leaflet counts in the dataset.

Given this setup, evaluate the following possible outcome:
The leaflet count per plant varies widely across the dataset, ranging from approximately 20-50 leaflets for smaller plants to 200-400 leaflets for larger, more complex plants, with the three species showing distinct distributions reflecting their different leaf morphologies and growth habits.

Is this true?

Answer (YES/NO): NO